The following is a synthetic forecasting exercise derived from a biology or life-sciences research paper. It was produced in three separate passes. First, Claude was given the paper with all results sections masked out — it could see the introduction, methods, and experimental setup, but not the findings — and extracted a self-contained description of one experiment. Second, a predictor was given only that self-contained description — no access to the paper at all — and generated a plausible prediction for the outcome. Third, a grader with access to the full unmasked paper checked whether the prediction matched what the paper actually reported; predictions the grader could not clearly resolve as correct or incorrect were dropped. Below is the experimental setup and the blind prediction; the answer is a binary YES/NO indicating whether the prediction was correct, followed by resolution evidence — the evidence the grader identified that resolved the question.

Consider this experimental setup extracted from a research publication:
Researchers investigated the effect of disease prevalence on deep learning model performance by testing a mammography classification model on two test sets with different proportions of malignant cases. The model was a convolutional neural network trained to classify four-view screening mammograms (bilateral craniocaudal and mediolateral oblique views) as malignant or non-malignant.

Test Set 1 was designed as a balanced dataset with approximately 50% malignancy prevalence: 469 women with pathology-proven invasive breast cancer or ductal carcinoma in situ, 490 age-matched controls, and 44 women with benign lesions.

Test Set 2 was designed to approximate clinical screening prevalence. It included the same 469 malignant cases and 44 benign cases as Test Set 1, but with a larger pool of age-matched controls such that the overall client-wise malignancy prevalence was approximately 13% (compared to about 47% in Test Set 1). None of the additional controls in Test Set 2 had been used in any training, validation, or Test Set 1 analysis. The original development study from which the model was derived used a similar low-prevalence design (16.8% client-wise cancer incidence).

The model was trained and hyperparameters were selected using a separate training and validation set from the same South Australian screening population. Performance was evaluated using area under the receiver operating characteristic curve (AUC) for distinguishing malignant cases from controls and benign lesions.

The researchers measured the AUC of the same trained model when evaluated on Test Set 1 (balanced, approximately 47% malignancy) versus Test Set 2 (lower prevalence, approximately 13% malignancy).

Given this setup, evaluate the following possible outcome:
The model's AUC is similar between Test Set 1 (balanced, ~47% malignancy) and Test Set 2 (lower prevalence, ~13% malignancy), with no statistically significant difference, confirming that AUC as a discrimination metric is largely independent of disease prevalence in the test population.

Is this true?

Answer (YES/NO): YES